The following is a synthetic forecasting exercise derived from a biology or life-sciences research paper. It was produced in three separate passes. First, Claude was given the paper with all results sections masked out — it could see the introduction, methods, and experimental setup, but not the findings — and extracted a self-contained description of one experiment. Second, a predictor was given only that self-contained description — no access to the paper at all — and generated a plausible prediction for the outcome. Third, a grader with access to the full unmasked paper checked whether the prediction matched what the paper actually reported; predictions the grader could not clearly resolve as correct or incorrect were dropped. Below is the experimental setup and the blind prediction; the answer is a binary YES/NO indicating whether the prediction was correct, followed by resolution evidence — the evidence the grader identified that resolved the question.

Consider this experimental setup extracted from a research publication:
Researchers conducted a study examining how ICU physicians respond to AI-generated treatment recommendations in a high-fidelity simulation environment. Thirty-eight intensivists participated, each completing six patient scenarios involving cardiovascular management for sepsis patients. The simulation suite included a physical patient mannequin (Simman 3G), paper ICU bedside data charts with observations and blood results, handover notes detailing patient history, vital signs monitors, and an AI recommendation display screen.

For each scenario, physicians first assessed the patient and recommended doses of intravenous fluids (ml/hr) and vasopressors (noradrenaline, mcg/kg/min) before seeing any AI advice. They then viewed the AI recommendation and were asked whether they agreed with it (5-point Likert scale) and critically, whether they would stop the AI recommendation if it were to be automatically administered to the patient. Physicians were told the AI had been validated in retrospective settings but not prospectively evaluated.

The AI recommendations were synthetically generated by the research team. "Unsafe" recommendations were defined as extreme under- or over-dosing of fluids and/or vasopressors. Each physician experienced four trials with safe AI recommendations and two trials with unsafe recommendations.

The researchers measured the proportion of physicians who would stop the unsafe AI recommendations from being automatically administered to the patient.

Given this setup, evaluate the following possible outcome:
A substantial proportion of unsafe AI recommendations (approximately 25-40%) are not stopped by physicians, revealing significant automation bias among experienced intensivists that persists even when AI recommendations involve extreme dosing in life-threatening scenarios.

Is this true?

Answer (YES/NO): NO